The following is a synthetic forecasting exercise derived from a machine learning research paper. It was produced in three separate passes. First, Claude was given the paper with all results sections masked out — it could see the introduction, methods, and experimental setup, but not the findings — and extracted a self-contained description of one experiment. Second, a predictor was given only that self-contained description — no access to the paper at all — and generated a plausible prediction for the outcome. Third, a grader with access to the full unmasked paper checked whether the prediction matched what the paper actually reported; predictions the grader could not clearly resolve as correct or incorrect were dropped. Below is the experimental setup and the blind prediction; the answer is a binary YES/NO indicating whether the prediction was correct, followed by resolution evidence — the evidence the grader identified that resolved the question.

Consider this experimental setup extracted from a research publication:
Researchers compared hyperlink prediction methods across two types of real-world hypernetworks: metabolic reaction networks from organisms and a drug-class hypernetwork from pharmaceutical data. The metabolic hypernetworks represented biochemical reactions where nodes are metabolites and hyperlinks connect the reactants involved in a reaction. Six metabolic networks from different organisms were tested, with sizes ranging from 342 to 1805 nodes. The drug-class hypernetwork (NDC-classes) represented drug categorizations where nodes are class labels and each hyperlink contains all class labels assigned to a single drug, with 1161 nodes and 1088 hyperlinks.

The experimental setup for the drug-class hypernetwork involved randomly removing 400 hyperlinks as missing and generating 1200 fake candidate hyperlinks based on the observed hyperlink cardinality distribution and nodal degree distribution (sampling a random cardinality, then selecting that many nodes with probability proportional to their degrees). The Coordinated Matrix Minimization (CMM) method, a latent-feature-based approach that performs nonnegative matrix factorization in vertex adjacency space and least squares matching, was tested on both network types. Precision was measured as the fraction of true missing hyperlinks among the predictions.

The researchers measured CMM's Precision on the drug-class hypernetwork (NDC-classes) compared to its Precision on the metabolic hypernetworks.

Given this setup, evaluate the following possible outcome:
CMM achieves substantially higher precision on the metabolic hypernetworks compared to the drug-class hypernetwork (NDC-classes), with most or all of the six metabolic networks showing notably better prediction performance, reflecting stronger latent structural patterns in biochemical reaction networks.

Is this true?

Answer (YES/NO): YES